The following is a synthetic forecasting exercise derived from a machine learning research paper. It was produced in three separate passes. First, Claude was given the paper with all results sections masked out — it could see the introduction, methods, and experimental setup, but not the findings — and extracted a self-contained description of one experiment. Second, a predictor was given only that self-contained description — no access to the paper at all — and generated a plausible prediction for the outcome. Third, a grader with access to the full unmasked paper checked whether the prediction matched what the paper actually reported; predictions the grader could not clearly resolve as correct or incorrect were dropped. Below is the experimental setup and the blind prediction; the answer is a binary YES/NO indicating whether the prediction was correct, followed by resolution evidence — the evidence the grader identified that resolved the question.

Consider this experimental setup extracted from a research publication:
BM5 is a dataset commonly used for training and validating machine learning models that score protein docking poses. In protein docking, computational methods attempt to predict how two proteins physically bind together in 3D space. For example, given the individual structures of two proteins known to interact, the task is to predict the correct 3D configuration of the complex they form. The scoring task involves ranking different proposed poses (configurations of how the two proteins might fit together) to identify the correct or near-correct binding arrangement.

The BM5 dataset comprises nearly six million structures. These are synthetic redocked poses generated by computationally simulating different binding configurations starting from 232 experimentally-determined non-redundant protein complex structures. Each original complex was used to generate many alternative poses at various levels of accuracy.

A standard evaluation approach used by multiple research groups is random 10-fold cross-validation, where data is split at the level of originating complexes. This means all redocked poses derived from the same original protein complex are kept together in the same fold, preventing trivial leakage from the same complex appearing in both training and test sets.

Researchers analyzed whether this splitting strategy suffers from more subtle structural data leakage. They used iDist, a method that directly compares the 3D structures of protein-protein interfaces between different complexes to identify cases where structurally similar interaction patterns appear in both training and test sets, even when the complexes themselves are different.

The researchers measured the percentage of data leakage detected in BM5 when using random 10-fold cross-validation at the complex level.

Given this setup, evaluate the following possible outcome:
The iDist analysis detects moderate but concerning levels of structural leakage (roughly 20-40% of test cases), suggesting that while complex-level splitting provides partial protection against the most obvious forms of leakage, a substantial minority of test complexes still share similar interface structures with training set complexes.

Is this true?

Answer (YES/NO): NO